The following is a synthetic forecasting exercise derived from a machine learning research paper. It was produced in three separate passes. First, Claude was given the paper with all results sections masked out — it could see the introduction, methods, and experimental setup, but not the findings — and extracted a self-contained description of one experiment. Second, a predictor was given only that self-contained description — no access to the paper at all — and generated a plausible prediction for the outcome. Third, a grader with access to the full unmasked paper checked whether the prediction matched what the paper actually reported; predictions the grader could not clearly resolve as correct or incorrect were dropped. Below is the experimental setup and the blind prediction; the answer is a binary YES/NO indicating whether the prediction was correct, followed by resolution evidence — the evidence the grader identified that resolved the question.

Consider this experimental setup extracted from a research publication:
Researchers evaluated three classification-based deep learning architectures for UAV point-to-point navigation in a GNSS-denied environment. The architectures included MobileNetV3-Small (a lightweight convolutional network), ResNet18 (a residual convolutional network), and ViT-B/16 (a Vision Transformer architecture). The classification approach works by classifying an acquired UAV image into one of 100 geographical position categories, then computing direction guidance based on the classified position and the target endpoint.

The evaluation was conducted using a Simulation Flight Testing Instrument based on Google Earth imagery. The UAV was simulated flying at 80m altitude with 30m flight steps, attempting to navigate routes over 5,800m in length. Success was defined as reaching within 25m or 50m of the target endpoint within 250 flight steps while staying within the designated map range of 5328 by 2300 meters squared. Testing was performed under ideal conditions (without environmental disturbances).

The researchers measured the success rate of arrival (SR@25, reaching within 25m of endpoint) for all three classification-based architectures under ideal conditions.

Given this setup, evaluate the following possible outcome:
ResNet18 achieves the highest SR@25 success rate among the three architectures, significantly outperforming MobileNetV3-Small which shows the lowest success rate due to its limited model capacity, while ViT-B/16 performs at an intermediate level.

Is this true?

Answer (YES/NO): NO